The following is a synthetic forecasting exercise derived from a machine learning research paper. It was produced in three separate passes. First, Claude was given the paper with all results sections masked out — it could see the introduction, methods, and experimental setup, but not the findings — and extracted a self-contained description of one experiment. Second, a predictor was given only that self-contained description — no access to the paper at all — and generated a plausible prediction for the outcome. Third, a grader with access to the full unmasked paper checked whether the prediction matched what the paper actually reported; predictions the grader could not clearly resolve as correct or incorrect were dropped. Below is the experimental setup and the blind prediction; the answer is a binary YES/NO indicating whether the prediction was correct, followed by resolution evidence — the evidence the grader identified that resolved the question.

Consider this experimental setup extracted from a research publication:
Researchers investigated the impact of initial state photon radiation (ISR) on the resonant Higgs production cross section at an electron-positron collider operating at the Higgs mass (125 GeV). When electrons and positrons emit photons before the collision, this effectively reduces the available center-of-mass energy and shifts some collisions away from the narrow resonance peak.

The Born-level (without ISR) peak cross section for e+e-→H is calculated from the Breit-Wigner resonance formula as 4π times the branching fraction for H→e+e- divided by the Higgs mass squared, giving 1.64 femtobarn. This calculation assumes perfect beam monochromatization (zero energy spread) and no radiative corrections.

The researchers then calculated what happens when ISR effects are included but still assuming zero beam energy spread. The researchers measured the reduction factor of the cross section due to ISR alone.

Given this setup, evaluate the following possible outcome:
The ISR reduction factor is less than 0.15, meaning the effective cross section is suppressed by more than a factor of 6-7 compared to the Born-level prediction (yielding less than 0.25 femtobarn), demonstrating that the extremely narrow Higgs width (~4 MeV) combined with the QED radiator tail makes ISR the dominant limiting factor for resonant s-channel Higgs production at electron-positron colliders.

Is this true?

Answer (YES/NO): NO